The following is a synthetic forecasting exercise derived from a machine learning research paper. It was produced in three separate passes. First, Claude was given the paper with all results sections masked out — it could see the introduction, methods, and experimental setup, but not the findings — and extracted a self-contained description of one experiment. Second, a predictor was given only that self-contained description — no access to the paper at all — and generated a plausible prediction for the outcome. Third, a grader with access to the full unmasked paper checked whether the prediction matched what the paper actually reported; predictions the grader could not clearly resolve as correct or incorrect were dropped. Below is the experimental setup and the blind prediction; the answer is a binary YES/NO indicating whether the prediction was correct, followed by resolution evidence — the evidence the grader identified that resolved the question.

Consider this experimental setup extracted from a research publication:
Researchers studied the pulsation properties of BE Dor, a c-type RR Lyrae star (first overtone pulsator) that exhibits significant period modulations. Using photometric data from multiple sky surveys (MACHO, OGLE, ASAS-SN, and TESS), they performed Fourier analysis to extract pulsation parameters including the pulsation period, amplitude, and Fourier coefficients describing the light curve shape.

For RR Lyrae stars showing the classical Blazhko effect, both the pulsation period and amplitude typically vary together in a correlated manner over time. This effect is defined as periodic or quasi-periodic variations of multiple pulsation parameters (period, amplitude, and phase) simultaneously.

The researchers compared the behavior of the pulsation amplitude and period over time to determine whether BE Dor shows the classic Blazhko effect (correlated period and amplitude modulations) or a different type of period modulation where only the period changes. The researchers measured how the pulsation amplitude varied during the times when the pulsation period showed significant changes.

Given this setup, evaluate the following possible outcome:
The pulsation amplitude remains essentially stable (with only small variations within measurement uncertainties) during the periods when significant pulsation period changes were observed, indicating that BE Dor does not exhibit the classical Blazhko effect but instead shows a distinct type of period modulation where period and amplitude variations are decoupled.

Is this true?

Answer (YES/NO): YES